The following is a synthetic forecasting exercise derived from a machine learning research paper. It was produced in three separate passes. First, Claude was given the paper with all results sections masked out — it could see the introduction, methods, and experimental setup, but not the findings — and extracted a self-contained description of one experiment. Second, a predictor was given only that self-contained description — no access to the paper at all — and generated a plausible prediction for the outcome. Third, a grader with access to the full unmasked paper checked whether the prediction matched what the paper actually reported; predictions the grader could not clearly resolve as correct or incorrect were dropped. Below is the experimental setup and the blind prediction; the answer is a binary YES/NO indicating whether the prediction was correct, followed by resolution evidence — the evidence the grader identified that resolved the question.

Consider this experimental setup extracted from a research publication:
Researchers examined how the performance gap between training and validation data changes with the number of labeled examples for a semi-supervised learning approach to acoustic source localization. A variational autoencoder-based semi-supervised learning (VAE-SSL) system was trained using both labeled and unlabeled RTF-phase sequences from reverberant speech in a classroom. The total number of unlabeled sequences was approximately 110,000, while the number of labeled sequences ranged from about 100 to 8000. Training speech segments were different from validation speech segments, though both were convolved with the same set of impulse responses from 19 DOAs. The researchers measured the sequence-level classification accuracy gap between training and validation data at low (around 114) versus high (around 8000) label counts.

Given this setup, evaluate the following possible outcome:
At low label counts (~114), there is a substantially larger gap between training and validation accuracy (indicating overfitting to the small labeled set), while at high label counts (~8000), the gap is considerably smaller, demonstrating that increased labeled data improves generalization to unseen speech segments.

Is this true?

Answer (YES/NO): NO